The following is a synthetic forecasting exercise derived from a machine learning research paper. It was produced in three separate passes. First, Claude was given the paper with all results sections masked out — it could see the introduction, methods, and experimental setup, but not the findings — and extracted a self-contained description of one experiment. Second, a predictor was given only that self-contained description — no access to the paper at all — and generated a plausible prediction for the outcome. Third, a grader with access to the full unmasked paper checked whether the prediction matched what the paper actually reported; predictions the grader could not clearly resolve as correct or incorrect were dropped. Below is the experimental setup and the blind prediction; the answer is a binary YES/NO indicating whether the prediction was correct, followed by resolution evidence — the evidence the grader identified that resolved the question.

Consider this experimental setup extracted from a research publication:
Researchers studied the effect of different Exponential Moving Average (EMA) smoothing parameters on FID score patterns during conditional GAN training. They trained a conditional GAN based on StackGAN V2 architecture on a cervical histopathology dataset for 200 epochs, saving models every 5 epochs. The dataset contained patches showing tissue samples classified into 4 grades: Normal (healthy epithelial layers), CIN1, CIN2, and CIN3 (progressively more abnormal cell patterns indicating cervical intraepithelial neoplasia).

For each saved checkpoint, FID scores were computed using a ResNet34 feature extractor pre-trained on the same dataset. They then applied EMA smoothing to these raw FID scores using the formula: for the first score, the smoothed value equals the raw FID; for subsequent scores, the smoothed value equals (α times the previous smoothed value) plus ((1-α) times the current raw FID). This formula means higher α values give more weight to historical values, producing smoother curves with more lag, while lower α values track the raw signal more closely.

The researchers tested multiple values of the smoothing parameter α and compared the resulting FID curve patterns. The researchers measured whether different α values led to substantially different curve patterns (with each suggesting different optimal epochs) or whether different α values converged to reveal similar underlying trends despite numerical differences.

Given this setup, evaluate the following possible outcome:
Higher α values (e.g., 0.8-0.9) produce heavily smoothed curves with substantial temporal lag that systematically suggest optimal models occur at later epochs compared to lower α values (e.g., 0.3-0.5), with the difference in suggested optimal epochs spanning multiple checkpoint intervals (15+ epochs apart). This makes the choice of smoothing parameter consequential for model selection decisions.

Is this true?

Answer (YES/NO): NO